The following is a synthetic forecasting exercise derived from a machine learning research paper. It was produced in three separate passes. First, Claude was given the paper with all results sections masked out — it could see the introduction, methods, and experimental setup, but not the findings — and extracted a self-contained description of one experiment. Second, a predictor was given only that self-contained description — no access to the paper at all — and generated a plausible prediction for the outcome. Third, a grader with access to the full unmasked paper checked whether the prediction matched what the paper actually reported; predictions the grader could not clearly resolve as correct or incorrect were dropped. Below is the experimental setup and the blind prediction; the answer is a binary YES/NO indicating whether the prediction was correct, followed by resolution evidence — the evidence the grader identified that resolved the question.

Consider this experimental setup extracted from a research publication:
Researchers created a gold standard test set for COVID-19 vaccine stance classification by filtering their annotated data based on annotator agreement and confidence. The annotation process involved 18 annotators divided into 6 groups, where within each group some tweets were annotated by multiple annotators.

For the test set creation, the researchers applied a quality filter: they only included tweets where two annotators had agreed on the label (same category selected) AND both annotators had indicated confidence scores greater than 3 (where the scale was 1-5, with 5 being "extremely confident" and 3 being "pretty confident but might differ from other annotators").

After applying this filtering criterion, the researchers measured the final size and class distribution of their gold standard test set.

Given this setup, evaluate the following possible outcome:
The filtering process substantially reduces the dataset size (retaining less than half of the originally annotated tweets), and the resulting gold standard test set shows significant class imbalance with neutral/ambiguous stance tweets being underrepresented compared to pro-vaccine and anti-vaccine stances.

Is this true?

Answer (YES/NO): NO